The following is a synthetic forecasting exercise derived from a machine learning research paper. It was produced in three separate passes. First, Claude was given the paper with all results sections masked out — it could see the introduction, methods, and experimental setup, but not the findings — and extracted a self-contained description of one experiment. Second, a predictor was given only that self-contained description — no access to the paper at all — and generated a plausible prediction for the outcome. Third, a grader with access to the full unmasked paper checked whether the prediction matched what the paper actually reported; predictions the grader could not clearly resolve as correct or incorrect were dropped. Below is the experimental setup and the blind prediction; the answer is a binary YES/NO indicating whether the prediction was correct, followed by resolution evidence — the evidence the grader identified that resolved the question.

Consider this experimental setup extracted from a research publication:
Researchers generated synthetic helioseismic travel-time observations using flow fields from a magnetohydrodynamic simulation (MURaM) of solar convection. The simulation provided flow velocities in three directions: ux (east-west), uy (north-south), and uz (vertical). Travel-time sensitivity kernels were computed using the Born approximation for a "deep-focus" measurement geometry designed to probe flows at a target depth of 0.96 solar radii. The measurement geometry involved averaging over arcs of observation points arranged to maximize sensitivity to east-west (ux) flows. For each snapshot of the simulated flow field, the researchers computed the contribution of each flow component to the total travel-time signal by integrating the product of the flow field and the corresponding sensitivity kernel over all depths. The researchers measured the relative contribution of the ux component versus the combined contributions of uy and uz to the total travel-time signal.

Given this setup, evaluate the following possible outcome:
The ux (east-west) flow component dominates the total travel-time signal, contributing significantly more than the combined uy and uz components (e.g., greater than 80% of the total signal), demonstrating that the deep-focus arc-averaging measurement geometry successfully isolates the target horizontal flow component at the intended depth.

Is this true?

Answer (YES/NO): NO